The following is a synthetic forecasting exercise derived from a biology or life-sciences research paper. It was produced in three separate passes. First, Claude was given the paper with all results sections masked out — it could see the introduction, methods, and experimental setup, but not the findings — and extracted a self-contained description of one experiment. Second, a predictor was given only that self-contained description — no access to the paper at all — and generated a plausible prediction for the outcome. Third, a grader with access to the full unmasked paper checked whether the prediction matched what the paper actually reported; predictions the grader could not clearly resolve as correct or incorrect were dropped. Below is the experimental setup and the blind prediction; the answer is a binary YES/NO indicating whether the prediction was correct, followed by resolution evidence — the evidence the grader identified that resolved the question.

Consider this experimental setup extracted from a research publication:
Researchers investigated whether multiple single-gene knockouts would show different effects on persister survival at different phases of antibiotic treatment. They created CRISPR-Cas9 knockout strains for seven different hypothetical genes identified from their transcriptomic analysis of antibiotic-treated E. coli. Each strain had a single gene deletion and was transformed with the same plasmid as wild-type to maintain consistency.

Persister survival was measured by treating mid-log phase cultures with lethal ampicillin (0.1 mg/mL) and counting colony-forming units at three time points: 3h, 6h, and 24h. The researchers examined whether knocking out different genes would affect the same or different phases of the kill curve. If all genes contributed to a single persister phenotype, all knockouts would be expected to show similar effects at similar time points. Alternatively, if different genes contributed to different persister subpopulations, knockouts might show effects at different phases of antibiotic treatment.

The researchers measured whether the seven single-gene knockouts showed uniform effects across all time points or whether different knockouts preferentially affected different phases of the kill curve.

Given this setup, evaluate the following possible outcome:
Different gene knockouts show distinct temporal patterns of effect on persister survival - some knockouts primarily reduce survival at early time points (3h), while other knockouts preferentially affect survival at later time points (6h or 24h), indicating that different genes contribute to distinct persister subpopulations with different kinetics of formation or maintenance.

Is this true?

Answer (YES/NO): NO